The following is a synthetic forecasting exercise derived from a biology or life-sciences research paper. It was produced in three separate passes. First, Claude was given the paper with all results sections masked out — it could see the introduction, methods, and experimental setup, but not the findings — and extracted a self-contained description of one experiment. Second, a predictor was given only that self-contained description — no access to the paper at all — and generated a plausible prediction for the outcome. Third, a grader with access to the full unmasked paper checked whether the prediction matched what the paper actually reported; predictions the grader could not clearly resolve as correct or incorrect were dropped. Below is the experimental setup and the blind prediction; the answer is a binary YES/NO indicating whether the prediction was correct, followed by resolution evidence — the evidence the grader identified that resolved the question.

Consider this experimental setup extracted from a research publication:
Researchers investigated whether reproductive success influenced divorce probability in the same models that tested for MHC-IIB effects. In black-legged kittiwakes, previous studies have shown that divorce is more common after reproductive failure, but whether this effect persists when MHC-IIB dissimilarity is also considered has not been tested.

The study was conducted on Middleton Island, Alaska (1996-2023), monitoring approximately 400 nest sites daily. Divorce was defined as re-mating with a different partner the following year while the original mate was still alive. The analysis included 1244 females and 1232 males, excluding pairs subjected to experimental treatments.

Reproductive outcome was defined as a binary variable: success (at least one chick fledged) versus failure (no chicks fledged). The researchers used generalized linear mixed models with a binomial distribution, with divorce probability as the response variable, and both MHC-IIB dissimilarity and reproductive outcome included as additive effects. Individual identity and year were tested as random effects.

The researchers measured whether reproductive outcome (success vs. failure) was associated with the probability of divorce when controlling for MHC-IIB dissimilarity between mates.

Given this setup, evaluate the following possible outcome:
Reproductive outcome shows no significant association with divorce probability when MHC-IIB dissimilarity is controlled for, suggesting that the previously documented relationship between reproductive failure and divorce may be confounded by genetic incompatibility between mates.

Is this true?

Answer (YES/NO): NO